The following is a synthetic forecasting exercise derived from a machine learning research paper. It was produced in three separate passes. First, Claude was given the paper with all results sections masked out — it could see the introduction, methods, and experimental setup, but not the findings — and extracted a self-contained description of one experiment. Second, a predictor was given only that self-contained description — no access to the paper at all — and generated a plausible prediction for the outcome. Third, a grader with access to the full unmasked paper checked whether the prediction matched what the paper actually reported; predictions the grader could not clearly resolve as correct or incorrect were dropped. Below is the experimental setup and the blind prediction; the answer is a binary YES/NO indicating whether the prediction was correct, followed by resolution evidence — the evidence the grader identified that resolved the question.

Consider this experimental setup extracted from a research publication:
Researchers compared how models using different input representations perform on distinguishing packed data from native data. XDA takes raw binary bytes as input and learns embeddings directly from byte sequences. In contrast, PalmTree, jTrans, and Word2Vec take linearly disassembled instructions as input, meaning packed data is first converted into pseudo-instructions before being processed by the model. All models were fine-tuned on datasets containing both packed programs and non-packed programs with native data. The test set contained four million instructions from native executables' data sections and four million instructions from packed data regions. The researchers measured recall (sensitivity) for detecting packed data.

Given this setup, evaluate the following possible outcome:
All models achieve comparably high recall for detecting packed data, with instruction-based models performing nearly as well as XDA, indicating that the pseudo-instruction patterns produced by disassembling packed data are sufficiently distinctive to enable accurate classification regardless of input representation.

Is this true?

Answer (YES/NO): NO